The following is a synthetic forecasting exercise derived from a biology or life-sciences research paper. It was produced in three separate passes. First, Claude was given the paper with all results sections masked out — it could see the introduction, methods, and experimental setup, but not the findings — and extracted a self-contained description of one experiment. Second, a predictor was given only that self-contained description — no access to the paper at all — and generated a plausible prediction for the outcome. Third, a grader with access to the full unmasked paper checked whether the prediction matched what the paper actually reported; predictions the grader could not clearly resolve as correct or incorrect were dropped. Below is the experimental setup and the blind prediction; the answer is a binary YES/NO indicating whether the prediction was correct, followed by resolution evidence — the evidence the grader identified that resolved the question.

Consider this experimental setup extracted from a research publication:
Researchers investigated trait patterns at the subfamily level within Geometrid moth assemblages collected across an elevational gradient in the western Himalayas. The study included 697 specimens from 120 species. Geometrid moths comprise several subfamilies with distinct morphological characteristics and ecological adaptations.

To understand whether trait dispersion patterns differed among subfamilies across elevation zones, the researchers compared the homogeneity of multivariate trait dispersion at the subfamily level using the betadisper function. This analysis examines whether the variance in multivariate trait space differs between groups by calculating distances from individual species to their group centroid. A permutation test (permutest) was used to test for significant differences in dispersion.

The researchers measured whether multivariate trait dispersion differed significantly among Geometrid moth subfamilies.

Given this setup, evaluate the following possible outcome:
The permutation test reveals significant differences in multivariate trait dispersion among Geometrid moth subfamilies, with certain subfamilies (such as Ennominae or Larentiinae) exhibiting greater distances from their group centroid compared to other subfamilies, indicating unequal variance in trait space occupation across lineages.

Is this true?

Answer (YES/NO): NO